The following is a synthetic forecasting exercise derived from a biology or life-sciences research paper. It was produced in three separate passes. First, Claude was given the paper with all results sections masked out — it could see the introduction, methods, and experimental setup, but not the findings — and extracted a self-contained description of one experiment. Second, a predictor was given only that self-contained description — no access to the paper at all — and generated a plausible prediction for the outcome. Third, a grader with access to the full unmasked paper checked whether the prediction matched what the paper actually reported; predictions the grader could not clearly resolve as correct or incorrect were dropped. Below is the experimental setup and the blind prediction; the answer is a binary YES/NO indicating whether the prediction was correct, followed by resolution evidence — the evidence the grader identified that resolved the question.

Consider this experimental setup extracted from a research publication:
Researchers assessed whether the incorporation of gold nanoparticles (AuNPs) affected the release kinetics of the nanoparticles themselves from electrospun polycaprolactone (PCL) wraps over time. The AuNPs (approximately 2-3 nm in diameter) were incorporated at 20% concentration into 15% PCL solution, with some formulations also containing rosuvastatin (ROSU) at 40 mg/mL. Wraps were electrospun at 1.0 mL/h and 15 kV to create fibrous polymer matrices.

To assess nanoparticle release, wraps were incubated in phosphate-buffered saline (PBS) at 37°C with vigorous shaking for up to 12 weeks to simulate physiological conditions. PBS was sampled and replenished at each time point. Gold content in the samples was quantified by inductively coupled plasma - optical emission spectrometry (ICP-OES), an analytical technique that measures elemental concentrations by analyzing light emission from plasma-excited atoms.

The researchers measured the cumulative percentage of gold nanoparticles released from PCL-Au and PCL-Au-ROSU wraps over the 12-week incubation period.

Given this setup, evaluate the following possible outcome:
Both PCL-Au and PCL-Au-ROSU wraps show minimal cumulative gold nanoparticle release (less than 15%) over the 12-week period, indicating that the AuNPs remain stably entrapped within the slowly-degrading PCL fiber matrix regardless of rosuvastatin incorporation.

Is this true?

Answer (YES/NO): NO